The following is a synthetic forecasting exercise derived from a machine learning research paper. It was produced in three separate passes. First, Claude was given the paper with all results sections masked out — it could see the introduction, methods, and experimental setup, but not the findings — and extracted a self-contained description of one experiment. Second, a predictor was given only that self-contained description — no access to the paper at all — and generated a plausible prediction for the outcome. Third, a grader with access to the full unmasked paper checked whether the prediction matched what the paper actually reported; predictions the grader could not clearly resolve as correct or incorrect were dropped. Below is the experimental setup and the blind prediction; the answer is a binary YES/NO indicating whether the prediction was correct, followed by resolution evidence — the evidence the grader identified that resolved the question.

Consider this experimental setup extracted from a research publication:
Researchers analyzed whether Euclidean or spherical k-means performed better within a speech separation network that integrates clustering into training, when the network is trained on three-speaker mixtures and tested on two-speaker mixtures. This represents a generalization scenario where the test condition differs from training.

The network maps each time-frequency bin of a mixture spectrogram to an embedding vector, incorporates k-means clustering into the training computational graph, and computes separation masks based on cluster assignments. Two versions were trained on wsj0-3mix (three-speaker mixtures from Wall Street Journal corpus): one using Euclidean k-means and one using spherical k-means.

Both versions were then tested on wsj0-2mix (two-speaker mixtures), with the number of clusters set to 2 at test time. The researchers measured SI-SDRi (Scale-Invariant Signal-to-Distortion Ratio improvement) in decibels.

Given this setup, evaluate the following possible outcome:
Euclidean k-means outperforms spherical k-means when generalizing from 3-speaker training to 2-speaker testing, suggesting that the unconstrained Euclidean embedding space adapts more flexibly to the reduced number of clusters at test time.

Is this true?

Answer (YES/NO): NO